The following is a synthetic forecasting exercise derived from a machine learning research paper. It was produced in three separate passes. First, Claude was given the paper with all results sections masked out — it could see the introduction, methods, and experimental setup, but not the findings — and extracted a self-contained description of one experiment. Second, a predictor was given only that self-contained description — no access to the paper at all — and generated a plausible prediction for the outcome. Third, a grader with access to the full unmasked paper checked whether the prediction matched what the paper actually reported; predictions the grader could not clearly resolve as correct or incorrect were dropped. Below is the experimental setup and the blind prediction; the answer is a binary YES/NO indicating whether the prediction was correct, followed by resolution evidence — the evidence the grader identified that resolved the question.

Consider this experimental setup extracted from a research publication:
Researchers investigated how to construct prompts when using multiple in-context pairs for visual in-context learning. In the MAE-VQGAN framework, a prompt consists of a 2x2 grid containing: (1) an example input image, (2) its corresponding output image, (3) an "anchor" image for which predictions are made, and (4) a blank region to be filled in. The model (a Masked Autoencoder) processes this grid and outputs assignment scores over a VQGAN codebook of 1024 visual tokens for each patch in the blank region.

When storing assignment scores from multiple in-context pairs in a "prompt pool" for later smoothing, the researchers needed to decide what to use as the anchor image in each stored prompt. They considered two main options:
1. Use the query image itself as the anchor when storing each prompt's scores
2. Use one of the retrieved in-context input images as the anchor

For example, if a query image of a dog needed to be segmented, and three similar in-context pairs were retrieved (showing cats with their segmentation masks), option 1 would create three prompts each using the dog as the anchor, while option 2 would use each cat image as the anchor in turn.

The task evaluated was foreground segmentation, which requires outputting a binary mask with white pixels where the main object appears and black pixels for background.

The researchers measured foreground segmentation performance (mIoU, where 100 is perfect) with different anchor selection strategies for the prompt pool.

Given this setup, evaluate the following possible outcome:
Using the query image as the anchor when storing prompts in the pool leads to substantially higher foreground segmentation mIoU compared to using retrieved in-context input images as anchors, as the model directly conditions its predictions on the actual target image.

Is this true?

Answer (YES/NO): YES